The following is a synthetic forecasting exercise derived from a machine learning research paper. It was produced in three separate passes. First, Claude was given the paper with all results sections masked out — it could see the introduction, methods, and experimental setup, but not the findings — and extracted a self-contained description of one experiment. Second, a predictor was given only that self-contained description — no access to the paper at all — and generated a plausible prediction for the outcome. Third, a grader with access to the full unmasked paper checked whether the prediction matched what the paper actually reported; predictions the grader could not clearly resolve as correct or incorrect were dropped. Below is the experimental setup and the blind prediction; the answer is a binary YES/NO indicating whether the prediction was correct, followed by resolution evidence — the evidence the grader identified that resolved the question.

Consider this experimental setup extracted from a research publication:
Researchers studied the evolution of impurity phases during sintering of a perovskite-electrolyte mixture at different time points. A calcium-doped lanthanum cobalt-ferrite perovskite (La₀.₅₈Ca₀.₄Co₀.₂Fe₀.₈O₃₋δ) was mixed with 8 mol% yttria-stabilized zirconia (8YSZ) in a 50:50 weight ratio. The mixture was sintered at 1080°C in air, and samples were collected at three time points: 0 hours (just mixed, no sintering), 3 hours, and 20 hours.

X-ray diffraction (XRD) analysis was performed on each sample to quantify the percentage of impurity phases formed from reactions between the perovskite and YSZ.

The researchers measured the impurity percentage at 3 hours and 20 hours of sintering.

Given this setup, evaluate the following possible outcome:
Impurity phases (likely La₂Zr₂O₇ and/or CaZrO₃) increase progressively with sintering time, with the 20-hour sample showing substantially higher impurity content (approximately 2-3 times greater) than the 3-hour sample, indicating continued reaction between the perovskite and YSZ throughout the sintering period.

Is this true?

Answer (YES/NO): NO